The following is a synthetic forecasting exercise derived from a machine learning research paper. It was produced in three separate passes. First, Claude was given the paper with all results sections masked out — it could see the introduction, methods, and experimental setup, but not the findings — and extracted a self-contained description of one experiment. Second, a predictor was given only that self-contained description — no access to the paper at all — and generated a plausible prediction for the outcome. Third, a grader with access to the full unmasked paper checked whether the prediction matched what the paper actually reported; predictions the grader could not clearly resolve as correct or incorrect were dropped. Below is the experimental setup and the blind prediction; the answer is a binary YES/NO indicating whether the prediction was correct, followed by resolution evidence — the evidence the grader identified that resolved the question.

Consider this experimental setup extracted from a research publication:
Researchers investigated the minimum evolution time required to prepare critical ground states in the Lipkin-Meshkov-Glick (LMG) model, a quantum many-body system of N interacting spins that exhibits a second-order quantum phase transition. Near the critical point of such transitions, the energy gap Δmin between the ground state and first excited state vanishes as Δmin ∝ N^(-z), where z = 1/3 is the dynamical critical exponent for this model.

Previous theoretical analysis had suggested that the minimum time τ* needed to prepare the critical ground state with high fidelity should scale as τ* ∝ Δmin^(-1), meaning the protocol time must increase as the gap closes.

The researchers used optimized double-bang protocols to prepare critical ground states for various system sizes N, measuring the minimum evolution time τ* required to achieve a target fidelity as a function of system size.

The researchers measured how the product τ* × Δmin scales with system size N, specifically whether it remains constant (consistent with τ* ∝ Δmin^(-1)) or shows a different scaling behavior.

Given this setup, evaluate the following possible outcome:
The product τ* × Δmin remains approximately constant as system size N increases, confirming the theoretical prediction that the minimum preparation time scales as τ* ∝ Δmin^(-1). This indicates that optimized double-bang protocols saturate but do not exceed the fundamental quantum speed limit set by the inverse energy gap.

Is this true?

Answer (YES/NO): NO